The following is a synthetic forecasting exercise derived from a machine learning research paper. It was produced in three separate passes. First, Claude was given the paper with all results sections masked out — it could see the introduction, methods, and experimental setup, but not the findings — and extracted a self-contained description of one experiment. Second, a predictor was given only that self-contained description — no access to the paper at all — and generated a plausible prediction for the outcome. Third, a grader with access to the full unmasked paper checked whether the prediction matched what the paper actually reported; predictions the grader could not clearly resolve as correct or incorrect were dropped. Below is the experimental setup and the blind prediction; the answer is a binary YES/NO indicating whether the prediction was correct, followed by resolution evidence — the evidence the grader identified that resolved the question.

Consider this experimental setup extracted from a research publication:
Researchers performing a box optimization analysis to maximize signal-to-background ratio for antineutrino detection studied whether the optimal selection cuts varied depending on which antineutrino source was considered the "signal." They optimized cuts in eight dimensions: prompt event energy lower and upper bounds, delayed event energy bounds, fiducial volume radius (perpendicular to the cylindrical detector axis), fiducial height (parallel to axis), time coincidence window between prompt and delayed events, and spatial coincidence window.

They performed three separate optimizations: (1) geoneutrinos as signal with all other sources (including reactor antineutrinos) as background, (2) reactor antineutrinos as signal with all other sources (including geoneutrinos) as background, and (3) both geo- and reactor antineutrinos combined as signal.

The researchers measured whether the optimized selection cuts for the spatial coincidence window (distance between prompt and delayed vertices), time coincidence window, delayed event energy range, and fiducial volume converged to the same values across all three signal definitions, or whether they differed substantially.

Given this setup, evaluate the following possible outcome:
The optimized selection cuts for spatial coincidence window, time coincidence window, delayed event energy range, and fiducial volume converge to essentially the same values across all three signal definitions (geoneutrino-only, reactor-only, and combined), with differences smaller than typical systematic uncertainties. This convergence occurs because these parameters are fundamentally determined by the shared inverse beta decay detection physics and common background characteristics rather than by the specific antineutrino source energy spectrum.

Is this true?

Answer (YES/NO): YES